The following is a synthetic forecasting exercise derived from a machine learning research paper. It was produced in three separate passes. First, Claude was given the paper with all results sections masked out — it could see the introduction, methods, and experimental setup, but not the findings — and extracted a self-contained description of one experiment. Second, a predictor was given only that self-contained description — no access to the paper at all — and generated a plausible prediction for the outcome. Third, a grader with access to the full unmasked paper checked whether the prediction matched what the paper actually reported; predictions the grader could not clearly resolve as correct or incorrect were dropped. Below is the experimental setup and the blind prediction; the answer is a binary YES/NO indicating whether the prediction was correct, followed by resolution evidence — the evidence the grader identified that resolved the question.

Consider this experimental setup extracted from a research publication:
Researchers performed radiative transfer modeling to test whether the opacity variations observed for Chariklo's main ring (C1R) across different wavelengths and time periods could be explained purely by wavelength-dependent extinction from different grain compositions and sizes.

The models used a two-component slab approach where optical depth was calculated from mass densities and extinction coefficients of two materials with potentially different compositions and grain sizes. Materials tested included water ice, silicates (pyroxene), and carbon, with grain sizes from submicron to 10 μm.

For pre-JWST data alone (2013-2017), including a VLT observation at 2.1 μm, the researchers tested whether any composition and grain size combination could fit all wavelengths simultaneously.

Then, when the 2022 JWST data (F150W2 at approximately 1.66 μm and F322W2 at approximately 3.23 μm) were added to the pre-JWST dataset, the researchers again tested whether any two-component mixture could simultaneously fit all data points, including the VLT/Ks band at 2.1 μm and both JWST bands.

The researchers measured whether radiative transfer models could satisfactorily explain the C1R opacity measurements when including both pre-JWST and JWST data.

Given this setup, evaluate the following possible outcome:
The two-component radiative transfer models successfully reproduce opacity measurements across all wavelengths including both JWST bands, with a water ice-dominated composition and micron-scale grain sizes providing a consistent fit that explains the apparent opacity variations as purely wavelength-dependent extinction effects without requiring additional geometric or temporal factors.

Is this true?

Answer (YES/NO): NO